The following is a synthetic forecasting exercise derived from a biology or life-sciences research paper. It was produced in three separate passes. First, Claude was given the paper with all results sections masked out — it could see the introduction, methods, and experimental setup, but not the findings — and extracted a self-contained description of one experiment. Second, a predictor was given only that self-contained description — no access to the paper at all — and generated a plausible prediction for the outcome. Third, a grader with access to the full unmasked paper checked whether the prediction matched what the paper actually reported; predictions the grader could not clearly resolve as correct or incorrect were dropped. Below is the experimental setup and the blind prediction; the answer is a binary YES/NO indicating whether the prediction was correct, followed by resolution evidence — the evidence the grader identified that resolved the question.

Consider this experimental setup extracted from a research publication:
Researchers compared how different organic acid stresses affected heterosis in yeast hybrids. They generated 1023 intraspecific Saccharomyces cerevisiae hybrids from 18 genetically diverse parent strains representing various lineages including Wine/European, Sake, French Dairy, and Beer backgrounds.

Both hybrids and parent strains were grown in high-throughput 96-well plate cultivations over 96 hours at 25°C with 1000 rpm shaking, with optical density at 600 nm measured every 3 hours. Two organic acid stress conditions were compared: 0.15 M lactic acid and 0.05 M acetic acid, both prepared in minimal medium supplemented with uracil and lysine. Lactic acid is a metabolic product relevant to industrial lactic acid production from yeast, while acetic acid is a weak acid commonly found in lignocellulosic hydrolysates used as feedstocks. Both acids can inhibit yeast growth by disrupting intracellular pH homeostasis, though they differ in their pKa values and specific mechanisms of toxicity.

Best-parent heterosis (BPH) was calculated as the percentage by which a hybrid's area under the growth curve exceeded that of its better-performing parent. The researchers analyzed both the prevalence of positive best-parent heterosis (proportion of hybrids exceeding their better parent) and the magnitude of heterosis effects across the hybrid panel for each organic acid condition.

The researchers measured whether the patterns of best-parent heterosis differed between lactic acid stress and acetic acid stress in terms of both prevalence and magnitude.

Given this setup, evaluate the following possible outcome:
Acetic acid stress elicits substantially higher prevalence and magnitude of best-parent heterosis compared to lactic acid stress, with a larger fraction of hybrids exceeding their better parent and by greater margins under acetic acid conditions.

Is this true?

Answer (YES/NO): YES